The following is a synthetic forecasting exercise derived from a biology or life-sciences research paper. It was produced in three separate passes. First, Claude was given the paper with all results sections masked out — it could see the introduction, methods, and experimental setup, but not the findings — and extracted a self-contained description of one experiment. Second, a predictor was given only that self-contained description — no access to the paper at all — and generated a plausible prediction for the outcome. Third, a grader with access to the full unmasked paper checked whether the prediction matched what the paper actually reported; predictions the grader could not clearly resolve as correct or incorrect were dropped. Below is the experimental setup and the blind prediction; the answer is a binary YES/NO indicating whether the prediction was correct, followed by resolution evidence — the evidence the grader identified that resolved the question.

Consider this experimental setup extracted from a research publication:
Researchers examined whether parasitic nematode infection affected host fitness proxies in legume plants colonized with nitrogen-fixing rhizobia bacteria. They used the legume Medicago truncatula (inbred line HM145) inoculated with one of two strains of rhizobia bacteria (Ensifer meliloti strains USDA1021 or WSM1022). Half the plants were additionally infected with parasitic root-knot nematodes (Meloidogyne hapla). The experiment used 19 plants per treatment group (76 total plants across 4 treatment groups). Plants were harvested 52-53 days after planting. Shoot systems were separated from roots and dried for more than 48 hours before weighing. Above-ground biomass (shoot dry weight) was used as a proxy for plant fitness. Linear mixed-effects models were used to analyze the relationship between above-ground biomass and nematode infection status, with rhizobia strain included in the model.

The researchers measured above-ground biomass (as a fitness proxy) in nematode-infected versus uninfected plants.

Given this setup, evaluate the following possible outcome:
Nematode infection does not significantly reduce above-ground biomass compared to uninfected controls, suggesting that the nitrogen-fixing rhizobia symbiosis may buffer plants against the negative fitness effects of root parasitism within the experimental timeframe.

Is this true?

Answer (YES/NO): YES